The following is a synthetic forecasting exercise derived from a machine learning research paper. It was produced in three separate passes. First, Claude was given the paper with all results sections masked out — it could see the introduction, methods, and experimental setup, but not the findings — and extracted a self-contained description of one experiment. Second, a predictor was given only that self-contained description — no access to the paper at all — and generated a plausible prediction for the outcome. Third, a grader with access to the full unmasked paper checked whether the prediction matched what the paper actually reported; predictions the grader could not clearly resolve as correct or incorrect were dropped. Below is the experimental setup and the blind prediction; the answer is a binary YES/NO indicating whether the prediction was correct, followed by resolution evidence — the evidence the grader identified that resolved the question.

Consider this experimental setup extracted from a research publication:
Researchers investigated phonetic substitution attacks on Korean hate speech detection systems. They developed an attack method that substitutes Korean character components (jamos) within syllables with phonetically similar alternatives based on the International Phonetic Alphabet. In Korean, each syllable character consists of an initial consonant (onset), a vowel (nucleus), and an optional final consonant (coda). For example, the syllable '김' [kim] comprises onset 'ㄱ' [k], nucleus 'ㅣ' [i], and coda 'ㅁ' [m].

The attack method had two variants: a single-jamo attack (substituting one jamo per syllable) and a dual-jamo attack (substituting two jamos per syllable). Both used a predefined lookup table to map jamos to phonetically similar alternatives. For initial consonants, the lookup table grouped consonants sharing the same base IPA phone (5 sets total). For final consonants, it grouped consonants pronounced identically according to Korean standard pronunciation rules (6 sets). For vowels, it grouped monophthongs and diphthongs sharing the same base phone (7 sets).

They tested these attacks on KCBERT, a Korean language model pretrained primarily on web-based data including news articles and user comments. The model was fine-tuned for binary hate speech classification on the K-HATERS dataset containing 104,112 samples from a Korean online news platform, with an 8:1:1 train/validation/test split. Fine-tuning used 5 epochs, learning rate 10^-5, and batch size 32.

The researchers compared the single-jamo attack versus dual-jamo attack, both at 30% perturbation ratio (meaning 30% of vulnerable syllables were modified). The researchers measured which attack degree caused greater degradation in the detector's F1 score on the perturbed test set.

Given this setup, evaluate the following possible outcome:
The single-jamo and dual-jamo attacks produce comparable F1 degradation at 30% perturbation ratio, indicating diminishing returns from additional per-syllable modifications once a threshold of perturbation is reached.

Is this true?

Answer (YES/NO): NO